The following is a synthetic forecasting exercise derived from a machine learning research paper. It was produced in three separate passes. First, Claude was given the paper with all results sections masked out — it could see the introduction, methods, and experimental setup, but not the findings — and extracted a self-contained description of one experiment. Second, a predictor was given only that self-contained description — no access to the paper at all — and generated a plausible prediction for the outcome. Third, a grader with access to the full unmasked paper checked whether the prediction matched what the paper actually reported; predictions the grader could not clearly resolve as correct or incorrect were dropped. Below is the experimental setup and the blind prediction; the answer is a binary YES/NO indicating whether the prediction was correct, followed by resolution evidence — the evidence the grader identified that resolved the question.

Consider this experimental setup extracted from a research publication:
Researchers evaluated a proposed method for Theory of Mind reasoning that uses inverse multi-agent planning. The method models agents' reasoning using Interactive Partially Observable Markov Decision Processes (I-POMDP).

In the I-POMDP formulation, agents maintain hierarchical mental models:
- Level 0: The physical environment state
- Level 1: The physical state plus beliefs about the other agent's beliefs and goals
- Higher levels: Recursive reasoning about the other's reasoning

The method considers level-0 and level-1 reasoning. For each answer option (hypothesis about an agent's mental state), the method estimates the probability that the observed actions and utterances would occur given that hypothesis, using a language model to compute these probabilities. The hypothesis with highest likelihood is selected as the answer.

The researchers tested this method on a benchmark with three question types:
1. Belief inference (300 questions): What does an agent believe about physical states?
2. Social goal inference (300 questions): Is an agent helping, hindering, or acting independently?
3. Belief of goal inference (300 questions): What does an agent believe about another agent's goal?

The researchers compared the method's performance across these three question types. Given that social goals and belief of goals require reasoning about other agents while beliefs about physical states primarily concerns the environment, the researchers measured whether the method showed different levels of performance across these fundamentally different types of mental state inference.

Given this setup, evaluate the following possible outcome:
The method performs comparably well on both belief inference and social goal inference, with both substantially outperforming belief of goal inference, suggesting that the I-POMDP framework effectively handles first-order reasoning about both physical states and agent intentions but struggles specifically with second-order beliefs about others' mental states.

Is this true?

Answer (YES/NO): NO